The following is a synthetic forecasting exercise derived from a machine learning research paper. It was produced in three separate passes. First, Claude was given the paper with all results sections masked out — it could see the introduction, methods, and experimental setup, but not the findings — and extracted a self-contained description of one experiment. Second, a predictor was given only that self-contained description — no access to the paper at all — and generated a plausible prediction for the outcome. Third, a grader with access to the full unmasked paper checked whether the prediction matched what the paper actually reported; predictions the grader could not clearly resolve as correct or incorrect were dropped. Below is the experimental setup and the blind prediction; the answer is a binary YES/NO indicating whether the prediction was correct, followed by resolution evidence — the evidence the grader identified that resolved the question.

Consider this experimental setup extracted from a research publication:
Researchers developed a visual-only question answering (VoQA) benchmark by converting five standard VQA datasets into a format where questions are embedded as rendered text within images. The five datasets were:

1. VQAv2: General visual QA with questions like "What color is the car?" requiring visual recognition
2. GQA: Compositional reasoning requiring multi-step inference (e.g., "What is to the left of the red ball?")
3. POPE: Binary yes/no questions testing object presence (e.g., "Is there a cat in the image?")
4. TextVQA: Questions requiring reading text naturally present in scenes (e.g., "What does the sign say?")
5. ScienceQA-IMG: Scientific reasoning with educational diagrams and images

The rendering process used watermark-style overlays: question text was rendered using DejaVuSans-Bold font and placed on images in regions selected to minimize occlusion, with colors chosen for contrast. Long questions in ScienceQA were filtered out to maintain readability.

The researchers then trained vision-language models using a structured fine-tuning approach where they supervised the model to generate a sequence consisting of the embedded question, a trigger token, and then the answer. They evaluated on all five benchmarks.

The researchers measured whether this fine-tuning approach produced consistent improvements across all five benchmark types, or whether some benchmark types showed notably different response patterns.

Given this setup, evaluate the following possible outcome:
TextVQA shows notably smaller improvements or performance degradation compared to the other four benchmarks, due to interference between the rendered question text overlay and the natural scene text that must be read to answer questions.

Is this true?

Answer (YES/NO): NO